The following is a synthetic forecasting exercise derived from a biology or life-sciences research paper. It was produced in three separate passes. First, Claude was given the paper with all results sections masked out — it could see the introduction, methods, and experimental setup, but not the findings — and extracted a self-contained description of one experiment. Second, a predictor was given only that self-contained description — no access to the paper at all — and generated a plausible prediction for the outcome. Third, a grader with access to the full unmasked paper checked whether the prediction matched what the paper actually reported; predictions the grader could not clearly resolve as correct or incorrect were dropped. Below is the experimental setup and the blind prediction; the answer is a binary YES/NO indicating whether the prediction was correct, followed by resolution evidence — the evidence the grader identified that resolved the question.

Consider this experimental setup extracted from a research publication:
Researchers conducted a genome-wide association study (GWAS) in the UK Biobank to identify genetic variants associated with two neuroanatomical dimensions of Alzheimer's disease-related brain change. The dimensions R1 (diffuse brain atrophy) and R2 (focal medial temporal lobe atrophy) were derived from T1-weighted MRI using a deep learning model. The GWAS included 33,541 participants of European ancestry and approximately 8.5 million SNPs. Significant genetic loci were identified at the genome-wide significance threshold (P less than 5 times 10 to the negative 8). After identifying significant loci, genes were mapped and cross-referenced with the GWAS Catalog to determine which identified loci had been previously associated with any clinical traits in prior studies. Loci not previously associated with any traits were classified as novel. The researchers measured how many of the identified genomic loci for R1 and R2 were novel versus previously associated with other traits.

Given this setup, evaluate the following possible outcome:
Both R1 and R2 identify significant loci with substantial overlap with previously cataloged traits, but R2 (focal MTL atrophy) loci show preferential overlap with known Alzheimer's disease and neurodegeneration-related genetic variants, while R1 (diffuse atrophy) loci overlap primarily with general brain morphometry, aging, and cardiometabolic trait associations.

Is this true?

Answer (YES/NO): YES